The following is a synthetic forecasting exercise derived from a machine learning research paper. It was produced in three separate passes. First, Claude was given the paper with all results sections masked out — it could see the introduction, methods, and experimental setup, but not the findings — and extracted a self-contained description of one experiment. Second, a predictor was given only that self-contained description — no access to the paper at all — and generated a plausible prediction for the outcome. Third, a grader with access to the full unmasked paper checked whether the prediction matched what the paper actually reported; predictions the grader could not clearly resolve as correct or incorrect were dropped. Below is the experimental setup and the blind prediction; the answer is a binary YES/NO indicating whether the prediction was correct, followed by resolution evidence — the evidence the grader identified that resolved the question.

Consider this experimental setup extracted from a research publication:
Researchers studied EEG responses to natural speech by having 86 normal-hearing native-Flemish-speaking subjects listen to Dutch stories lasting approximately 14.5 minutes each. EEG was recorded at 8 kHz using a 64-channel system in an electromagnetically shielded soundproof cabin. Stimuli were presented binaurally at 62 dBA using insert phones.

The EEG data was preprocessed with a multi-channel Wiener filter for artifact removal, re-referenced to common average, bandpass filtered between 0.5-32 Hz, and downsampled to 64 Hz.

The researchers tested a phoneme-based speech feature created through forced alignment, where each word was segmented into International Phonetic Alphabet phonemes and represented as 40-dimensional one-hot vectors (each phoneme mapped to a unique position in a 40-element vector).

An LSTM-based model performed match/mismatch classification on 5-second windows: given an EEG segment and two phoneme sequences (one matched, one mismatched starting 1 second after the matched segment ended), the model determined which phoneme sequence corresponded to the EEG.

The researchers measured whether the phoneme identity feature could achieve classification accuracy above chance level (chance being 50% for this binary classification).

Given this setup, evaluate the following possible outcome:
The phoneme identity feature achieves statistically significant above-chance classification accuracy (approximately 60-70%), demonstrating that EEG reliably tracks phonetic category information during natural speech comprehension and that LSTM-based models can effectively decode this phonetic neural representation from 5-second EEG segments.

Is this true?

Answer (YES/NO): NO